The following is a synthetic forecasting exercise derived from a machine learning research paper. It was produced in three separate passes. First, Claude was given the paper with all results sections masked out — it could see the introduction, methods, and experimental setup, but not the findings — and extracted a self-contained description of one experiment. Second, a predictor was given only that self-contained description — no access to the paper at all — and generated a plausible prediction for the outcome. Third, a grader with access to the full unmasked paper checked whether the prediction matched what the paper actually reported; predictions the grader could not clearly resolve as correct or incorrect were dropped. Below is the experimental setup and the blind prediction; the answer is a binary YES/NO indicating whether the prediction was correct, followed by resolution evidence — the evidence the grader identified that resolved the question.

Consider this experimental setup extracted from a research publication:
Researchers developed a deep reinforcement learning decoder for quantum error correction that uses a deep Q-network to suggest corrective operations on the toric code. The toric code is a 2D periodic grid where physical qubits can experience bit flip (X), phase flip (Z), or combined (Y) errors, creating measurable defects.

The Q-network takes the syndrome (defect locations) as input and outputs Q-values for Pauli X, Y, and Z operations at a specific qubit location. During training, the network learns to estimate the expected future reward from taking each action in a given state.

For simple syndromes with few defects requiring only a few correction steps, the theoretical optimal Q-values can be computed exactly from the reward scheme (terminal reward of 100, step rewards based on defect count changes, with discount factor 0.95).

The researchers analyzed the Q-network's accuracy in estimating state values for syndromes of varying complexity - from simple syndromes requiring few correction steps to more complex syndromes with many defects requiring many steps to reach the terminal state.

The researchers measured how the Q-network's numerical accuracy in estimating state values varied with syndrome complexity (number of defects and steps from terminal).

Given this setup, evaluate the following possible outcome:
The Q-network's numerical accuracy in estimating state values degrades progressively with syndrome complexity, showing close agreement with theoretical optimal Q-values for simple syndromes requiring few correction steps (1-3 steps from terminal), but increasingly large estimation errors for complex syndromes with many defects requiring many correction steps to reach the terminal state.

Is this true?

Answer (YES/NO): YES